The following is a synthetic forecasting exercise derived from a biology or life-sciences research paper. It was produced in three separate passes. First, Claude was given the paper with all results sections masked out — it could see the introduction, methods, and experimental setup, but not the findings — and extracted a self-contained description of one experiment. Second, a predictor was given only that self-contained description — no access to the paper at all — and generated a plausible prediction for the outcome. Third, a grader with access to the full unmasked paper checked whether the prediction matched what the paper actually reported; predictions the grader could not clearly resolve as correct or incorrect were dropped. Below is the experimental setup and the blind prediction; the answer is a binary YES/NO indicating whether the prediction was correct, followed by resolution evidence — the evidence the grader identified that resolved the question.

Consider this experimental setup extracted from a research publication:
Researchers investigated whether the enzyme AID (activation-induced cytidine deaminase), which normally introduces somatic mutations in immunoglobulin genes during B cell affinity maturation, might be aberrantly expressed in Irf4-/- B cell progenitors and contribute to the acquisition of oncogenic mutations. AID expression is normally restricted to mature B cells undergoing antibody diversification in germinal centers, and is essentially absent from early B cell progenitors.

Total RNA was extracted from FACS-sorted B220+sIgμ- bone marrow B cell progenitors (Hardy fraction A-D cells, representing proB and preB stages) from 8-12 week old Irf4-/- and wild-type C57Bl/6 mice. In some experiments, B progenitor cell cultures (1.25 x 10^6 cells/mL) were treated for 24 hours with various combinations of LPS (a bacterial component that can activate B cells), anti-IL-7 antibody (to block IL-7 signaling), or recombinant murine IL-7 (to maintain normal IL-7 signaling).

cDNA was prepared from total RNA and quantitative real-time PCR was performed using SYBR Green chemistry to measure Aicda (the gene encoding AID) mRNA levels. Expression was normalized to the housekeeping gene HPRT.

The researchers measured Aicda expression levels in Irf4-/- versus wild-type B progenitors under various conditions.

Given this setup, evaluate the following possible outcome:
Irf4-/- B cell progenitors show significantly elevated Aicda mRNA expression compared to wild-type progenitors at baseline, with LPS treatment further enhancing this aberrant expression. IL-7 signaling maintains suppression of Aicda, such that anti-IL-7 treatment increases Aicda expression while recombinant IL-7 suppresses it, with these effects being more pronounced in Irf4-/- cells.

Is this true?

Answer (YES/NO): NO